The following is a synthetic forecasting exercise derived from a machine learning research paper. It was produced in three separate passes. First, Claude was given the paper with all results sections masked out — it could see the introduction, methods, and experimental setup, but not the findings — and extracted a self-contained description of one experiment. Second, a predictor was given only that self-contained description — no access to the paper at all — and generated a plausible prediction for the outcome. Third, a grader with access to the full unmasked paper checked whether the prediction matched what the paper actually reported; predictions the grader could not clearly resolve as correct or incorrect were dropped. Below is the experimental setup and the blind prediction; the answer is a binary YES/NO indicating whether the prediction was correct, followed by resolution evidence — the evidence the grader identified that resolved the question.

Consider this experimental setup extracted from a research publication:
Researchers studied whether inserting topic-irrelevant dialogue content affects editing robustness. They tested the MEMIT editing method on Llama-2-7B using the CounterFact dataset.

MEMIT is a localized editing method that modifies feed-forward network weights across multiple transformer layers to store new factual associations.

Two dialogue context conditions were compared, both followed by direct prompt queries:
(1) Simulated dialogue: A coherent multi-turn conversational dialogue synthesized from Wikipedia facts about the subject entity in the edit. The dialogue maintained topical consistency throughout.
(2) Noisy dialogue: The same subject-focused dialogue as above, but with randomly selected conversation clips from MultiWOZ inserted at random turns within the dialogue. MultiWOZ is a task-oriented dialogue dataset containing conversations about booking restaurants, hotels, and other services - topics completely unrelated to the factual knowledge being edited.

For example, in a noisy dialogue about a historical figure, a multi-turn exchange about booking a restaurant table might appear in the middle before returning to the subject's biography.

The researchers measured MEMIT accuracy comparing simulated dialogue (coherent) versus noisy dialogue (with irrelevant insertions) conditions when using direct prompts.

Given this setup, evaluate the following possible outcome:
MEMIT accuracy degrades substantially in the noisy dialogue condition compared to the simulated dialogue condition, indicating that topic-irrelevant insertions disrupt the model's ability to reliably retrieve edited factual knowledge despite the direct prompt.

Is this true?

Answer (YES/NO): NO